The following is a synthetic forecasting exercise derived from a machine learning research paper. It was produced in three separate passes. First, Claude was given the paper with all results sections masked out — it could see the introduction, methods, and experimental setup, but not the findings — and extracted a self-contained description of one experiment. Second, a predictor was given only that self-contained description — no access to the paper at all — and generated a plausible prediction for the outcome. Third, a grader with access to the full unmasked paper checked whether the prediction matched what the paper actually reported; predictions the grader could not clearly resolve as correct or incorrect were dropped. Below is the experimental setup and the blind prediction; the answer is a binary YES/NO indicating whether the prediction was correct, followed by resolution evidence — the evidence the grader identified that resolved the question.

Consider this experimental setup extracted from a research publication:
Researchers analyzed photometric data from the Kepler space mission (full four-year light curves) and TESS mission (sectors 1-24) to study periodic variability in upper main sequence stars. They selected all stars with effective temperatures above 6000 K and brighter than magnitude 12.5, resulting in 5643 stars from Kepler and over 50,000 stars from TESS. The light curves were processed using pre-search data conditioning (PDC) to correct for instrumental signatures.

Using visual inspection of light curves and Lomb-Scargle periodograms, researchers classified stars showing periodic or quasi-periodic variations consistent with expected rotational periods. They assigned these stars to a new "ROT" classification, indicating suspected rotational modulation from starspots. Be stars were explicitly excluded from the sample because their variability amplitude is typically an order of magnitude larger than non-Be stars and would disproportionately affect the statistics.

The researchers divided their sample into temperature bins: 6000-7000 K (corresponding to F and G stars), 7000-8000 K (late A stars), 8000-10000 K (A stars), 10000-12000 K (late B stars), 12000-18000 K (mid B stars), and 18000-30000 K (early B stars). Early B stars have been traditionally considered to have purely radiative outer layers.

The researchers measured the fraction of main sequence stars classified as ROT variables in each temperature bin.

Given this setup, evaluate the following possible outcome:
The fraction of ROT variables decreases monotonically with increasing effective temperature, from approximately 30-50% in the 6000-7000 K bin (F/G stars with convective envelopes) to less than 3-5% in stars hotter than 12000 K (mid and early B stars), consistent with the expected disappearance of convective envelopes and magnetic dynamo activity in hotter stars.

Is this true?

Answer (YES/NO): NO